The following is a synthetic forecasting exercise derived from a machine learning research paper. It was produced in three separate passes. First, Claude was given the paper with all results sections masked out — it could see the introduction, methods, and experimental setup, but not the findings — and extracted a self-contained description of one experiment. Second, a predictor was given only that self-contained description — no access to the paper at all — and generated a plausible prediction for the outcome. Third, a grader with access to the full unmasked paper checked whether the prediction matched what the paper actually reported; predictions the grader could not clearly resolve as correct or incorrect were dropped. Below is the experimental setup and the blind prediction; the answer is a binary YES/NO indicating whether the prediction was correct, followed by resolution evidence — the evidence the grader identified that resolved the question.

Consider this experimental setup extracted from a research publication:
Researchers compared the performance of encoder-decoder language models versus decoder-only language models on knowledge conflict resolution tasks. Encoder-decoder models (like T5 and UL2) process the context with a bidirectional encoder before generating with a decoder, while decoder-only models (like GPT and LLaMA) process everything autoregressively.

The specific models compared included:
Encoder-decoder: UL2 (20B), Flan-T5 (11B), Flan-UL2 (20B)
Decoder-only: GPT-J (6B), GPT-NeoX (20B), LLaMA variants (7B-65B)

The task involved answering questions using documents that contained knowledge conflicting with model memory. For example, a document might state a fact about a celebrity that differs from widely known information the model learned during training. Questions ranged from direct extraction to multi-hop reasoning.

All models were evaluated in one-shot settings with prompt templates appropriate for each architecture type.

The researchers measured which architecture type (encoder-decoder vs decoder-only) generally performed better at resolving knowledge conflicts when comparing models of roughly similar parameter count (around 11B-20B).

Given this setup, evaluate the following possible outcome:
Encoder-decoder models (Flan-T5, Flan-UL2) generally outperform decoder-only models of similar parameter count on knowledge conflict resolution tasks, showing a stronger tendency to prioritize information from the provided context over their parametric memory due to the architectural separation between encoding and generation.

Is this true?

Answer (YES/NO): NO